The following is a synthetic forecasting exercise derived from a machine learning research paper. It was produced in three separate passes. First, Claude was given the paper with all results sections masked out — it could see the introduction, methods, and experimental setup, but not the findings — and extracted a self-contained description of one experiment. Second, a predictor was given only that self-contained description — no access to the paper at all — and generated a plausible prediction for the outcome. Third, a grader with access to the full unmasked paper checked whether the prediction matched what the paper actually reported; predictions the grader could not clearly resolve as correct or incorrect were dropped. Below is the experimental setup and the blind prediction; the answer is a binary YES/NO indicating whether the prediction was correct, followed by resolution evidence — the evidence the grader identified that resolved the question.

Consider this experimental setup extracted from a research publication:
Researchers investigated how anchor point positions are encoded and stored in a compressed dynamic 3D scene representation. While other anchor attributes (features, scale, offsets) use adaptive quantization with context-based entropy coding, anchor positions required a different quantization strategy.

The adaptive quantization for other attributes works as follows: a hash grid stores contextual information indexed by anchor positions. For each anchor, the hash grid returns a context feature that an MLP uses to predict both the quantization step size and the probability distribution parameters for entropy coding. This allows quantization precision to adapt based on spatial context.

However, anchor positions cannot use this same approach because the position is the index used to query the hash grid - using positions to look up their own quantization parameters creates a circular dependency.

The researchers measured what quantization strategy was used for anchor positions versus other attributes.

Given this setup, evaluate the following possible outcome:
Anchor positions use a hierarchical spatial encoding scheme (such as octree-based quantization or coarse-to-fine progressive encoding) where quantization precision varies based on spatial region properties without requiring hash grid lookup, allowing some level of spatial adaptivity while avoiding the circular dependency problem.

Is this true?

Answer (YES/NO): NO